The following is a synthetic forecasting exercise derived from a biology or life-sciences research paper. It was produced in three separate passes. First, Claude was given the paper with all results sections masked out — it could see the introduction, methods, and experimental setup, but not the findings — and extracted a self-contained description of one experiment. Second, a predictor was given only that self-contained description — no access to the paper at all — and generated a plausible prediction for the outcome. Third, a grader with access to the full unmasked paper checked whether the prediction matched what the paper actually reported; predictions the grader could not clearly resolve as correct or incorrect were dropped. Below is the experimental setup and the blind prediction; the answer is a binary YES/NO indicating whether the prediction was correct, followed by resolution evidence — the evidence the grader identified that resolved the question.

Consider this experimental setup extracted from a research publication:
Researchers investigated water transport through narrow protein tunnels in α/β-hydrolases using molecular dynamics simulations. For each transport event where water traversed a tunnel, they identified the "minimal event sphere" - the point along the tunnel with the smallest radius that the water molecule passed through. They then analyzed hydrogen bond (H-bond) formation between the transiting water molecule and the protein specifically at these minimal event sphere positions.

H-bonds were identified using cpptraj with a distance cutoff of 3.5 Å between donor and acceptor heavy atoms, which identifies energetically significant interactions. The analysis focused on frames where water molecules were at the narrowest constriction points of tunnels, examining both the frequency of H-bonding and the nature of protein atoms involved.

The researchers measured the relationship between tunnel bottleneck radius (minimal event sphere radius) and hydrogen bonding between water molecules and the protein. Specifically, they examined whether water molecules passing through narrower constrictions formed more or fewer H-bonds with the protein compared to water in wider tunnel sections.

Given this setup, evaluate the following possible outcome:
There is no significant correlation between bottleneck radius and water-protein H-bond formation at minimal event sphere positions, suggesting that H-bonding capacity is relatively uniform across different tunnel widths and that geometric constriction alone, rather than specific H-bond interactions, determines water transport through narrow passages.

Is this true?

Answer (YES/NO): NO